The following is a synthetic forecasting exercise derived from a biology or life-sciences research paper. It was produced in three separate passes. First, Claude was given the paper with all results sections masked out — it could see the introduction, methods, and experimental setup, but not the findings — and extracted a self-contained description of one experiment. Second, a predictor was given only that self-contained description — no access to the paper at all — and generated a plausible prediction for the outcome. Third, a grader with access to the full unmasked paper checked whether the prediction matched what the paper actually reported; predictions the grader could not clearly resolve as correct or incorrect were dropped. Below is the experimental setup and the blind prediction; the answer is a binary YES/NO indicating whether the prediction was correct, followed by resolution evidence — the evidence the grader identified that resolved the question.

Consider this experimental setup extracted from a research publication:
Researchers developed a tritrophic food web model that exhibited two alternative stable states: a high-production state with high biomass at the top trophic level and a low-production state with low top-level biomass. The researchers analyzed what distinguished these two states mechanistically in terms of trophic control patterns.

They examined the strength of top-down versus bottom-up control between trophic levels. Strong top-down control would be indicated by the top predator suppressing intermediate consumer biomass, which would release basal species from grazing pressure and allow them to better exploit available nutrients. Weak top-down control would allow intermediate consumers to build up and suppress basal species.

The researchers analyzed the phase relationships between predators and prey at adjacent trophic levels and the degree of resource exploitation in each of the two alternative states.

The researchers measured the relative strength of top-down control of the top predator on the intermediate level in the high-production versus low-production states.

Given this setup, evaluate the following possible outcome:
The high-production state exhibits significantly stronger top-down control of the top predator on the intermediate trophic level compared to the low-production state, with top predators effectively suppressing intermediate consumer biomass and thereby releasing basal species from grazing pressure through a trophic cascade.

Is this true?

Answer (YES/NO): YES